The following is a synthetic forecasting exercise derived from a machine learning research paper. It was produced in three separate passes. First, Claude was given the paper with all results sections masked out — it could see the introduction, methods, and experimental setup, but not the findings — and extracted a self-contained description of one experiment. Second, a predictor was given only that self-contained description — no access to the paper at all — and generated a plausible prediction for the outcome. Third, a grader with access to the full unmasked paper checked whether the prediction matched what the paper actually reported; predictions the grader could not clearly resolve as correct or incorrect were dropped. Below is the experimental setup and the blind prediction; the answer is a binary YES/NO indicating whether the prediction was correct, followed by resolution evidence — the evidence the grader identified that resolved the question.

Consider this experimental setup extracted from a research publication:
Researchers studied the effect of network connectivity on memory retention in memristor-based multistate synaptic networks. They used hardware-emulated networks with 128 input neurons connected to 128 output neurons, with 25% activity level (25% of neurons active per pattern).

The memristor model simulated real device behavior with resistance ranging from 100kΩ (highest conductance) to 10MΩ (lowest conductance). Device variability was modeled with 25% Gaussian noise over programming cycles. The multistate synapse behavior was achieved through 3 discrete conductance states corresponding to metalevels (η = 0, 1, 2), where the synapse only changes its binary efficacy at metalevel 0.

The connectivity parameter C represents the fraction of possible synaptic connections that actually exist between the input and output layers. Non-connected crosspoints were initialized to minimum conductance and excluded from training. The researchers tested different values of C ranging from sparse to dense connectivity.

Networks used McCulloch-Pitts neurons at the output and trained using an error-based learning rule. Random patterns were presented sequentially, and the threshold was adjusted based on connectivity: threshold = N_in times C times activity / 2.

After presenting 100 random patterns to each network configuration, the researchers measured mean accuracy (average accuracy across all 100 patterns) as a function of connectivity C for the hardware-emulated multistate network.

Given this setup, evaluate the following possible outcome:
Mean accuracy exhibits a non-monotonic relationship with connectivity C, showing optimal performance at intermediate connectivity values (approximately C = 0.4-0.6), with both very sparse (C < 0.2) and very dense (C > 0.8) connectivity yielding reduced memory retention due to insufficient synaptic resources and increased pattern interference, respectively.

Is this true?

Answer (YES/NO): NO